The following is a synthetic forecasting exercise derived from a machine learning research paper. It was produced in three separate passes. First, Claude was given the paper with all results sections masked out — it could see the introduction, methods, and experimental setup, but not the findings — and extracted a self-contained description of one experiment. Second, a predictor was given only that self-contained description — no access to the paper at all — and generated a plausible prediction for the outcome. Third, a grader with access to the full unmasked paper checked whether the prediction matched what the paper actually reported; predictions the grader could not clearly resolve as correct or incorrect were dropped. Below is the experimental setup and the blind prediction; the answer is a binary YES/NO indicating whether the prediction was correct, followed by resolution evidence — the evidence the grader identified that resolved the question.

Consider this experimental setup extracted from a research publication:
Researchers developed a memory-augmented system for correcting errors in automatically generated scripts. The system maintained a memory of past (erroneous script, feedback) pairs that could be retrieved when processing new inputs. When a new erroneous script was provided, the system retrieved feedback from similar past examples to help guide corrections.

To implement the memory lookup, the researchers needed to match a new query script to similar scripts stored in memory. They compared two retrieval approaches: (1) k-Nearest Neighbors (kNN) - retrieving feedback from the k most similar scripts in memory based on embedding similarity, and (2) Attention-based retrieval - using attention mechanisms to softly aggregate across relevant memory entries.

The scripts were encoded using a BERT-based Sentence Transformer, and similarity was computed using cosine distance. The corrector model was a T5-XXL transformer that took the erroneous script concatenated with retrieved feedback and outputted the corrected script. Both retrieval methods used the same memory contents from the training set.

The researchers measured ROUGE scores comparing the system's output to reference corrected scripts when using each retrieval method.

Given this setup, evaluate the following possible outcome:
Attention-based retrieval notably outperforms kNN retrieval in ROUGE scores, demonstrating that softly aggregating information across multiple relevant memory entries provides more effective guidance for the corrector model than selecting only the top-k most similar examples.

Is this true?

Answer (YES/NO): YES